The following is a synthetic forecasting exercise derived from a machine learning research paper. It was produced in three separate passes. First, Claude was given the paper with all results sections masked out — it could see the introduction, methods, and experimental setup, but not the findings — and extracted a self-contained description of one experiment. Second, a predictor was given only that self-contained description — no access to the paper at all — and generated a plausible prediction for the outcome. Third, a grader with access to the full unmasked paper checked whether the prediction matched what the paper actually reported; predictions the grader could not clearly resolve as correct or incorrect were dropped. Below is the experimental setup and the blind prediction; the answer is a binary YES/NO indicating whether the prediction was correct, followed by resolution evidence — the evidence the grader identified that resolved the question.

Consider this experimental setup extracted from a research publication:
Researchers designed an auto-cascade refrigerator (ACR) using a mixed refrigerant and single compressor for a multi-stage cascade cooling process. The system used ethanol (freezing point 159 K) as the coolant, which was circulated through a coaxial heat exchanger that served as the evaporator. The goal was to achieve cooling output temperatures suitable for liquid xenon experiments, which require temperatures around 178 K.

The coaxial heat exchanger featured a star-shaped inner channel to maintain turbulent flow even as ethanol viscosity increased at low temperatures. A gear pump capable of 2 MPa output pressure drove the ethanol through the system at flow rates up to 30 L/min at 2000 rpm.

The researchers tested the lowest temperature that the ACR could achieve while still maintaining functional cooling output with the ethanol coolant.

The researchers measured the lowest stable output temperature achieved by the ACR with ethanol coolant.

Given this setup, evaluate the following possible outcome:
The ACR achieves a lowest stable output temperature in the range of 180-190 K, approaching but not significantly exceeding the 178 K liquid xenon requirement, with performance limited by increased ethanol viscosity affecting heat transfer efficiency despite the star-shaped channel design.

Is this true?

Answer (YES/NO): NO